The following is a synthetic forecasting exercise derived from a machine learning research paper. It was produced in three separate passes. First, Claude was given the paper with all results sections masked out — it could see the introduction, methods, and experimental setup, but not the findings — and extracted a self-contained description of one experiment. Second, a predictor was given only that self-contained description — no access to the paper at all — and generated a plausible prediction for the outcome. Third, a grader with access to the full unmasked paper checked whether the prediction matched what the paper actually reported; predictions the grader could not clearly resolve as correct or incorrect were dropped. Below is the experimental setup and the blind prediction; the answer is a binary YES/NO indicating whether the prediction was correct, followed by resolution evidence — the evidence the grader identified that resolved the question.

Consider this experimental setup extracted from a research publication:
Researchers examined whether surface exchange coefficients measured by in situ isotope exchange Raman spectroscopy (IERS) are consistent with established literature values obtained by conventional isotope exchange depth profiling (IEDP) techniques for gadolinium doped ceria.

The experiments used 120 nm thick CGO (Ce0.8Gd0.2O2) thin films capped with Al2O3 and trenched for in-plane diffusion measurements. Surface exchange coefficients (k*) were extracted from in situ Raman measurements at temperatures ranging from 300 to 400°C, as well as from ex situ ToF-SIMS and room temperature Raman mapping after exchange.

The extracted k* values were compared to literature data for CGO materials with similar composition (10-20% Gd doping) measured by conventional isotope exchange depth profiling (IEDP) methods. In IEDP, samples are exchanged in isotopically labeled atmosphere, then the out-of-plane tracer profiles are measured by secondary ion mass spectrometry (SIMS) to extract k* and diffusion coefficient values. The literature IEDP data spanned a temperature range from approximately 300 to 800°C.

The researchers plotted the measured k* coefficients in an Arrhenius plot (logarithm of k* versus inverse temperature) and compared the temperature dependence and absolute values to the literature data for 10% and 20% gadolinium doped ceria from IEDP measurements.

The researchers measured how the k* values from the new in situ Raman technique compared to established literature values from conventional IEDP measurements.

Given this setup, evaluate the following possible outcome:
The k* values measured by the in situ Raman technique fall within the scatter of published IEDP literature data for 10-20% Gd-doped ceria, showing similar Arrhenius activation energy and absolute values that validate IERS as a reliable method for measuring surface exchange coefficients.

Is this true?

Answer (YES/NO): NO